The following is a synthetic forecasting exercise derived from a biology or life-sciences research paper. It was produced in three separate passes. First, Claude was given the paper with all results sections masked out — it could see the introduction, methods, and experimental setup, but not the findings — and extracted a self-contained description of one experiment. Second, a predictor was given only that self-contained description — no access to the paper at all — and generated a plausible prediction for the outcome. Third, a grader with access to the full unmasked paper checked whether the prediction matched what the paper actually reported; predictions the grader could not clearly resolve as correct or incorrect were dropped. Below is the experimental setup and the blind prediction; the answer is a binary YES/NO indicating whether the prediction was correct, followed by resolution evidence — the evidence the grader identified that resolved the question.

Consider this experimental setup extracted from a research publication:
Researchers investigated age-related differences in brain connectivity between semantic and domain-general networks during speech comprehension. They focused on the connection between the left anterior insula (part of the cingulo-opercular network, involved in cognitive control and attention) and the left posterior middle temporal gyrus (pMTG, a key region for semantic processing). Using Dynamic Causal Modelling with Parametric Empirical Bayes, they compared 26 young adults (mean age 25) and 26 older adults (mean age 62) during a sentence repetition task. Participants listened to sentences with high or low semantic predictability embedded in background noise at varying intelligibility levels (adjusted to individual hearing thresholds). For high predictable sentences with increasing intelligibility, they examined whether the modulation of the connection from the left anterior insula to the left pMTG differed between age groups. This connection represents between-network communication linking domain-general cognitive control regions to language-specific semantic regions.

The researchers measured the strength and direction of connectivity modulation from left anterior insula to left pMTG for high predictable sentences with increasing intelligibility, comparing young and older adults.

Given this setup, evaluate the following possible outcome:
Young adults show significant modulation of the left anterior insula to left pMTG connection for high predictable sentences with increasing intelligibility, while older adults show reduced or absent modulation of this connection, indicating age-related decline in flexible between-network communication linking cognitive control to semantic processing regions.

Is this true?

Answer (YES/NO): NO